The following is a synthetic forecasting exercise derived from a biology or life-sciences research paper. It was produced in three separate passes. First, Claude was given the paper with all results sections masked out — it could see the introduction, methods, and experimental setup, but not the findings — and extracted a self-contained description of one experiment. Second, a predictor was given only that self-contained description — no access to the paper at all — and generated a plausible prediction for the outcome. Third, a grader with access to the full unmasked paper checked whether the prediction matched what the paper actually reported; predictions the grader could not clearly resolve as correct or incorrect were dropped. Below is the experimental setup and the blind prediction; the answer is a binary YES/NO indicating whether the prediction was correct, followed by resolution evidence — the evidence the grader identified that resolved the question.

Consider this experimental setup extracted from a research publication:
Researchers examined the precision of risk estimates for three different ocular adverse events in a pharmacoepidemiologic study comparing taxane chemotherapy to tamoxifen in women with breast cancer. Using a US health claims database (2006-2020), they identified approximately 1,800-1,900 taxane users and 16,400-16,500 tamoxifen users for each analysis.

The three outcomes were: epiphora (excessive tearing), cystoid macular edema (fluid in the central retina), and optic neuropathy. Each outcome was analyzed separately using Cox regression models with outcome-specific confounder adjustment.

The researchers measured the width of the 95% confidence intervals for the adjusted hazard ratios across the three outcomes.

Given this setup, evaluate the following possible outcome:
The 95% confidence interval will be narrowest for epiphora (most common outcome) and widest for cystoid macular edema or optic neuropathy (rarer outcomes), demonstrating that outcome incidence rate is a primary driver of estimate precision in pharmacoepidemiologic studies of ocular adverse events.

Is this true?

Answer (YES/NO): YES